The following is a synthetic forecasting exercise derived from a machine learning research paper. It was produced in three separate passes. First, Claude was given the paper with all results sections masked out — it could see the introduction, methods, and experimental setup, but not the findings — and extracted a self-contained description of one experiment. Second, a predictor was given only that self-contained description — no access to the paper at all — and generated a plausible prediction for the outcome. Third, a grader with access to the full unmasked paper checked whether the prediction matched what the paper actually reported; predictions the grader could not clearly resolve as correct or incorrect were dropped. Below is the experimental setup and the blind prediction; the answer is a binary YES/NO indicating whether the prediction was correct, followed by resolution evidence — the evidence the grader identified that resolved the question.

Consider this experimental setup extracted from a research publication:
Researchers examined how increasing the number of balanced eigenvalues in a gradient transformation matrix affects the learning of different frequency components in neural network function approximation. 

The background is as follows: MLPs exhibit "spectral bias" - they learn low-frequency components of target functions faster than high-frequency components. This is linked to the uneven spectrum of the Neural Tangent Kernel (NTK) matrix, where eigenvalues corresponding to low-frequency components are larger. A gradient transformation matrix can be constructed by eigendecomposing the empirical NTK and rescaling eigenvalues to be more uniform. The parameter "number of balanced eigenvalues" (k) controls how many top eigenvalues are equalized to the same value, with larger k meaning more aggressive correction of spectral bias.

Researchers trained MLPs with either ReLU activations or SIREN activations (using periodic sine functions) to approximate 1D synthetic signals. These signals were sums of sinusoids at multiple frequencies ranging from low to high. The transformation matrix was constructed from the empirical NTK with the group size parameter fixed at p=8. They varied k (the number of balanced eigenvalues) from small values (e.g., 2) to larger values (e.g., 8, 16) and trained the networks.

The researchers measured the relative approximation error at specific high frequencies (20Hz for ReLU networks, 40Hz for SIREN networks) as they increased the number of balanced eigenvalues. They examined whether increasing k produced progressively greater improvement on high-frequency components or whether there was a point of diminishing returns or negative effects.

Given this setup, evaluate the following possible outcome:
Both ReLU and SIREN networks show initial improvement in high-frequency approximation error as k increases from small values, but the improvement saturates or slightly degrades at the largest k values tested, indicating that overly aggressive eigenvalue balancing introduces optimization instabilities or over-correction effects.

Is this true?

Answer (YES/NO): NO